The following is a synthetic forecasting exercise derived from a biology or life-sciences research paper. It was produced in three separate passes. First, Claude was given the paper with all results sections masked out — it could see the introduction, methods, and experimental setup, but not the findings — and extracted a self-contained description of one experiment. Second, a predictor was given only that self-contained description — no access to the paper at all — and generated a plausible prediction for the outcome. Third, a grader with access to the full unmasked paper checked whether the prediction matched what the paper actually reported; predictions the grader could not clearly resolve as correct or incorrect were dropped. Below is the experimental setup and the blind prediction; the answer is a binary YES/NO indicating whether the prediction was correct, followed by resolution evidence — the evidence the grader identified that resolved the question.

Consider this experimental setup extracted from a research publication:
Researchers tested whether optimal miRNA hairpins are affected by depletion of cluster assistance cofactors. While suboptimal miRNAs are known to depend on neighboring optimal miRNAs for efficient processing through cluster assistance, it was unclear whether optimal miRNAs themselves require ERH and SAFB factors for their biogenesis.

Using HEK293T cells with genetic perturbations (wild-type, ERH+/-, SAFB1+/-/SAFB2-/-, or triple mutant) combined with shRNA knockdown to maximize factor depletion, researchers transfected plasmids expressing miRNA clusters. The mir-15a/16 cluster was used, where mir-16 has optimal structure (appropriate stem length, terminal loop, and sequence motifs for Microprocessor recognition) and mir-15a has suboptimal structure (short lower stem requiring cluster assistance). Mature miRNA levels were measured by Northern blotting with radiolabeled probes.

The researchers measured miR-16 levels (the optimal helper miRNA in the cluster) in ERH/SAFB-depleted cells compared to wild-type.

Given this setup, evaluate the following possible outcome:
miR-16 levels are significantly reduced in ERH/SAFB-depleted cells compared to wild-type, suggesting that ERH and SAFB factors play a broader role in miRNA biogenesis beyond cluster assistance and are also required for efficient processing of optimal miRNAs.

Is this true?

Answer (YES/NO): NO